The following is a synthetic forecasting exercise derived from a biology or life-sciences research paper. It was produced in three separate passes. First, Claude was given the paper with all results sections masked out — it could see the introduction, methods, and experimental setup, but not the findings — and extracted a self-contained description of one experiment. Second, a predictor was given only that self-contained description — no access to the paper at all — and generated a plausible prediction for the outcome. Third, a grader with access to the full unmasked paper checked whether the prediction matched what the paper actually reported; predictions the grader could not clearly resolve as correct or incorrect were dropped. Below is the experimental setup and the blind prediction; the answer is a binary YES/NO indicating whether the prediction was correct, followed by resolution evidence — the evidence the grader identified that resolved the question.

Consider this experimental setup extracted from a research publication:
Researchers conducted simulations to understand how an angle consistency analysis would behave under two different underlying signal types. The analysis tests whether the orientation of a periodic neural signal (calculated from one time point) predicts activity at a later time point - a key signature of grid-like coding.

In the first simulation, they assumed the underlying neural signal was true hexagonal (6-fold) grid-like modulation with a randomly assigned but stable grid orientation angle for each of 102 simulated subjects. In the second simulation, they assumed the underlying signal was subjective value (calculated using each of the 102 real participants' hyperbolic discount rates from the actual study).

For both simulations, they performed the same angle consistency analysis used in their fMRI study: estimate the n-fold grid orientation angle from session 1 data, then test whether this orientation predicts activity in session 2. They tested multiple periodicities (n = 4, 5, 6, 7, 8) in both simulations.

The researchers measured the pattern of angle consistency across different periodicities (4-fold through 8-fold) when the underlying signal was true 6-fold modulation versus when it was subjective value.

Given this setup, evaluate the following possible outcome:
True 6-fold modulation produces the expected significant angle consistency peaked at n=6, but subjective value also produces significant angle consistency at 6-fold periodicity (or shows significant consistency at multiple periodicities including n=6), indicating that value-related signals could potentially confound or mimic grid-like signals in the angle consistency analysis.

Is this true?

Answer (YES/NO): NO